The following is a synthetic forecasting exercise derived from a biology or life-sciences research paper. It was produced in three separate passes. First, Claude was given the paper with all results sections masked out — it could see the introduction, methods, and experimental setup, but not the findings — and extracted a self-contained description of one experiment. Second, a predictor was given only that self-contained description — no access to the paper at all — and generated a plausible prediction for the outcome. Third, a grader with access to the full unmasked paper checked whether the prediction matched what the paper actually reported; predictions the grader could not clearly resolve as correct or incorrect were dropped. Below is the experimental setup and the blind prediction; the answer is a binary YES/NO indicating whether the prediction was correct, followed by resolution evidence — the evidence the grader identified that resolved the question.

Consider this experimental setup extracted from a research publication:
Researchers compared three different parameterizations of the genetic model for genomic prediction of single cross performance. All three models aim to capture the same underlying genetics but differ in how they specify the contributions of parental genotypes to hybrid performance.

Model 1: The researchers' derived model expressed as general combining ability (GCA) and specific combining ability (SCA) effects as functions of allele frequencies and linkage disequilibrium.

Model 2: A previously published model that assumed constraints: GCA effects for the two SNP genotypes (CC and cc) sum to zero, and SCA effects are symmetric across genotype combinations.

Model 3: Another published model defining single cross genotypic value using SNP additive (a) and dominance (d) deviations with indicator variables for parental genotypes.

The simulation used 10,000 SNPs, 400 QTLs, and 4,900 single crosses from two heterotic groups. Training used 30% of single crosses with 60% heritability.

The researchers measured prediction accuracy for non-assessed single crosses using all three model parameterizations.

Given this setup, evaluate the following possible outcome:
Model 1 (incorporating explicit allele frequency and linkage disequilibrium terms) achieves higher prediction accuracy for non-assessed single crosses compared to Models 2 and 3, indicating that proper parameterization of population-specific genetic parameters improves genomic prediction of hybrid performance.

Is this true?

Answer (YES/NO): NO